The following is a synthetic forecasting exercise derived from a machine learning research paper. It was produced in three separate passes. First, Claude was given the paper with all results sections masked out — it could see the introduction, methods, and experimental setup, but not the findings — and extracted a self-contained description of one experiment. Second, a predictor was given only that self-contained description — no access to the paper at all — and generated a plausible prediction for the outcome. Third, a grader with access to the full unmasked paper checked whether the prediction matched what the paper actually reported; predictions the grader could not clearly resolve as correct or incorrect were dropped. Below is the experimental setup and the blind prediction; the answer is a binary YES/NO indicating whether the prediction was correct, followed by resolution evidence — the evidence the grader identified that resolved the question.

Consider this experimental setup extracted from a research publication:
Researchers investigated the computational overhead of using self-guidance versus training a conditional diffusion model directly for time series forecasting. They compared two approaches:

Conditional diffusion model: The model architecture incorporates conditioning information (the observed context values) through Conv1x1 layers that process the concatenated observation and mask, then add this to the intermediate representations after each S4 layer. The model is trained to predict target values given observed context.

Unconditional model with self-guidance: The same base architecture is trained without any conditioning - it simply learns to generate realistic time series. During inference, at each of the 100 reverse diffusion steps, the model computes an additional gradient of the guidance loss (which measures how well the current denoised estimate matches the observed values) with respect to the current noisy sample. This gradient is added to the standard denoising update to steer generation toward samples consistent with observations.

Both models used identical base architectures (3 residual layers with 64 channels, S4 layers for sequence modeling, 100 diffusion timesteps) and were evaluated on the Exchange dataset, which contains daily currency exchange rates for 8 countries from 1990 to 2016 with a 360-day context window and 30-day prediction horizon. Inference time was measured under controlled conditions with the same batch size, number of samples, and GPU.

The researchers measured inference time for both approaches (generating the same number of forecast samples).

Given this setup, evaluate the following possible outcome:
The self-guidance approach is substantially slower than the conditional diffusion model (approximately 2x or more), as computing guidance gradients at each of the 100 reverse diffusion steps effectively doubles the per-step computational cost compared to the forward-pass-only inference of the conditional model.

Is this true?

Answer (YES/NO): NO